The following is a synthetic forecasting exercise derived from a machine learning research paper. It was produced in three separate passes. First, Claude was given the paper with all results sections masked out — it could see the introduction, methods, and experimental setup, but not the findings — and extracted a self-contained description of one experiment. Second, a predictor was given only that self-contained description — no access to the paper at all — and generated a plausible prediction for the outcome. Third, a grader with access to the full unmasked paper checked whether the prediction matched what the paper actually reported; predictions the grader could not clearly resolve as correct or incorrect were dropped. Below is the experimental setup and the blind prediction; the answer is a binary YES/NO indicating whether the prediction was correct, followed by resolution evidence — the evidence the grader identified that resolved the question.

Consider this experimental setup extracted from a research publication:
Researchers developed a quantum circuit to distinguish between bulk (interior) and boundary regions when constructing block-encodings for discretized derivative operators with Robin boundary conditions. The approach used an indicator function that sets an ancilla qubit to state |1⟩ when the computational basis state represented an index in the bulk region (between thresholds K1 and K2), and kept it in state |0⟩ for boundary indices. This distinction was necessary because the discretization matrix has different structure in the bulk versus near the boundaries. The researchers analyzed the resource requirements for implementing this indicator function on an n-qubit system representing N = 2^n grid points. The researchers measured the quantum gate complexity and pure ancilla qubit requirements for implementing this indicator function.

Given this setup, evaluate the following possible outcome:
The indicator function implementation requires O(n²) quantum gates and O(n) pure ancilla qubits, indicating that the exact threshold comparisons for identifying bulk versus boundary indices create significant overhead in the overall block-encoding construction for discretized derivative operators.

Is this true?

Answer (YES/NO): NO